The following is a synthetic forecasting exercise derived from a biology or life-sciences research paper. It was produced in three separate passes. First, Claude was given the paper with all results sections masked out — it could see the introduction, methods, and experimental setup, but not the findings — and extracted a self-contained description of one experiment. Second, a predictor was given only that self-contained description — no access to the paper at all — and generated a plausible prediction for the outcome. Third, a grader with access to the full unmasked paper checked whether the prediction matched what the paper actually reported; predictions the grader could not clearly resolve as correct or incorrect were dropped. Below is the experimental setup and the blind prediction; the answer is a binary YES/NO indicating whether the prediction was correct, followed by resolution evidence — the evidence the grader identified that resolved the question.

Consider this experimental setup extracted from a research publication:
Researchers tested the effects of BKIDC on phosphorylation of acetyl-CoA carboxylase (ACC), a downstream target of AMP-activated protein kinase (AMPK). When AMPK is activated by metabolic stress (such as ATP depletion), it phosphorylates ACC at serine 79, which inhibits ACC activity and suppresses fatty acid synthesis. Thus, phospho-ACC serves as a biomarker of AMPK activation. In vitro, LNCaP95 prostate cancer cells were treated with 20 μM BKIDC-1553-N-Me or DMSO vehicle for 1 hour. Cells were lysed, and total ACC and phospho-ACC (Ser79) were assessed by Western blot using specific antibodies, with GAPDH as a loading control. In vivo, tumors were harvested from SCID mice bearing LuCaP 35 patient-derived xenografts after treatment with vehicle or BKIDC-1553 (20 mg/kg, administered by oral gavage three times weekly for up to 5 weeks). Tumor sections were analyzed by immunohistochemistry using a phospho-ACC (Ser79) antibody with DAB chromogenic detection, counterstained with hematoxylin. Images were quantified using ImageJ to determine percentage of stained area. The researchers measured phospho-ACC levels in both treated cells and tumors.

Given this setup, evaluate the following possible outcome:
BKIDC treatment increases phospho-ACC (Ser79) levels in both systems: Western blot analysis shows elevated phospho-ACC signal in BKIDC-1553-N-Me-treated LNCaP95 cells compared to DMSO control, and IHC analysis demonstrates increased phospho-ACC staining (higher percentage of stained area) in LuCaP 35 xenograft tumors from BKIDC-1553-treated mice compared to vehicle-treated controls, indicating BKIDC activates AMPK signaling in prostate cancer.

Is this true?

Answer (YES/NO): YES